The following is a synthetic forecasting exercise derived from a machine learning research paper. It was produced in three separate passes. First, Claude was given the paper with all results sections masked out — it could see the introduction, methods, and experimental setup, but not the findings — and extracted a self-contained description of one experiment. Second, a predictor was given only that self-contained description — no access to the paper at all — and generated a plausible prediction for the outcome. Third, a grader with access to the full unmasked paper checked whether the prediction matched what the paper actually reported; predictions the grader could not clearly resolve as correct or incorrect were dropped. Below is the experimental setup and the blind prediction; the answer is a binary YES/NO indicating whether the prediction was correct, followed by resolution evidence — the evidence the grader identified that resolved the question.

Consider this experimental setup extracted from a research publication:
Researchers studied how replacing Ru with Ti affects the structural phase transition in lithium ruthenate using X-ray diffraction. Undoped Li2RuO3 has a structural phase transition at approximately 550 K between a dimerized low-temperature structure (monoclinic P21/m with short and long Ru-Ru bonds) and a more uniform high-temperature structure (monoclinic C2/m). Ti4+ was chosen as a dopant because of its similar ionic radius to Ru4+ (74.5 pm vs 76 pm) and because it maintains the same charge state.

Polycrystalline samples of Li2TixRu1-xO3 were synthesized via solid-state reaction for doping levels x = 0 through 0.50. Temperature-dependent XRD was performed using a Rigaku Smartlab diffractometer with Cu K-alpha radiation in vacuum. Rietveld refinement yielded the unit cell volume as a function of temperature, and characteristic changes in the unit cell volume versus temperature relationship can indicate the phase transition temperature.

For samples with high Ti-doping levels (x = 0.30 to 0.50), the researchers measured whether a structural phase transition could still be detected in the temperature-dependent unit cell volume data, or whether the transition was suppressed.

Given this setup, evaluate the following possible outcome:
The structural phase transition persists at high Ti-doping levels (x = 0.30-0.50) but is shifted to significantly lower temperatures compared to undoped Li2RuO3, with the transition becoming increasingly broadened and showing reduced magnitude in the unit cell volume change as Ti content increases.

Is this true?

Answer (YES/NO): NO